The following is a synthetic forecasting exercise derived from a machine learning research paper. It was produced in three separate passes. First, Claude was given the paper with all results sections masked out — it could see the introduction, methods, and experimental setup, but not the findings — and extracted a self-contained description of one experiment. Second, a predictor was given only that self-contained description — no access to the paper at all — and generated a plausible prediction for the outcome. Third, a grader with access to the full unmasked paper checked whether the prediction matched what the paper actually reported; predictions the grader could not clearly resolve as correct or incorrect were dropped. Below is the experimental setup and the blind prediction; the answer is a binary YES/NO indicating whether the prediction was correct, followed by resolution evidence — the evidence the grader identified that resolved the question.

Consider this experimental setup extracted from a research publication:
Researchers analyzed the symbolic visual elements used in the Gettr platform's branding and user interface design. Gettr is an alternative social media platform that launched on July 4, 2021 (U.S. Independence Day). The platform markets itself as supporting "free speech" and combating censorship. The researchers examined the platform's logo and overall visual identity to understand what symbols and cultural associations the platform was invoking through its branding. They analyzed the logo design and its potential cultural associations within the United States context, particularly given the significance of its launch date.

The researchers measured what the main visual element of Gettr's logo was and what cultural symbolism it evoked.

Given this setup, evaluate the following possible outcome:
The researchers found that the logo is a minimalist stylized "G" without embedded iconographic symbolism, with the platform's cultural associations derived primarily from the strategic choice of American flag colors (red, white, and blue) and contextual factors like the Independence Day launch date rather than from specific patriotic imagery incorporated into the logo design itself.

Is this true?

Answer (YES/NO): NO